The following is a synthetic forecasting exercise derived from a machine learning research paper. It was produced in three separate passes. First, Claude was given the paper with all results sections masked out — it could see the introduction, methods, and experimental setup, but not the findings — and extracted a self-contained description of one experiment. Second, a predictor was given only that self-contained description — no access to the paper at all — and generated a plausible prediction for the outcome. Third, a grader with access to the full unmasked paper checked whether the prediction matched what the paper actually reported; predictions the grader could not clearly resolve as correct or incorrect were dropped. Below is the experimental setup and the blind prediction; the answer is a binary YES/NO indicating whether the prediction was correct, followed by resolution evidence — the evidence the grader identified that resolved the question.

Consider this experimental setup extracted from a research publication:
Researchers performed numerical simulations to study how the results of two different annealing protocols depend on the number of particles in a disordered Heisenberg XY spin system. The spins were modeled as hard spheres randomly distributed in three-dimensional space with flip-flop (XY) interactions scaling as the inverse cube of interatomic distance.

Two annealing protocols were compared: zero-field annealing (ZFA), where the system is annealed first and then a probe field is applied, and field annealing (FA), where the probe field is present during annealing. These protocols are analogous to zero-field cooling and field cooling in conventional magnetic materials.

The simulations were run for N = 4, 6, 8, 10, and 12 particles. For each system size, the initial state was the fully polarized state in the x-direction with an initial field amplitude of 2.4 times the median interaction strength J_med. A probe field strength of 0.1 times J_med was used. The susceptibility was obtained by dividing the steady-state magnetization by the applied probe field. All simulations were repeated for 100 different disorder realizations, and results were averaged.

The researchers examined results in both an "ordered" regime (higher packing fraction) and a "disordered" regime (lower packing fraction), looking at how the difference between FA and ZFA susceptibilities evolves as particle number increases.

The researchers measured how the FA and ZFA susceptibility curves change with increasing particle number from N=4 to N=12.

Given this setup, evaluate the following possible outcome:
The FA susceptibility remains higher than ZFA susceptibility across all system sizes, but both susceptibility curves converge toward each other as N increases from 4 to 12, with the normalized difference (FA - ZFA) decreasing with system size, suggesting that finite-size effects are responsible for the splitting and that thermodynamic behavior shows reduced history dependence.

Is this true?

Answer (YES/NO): NO